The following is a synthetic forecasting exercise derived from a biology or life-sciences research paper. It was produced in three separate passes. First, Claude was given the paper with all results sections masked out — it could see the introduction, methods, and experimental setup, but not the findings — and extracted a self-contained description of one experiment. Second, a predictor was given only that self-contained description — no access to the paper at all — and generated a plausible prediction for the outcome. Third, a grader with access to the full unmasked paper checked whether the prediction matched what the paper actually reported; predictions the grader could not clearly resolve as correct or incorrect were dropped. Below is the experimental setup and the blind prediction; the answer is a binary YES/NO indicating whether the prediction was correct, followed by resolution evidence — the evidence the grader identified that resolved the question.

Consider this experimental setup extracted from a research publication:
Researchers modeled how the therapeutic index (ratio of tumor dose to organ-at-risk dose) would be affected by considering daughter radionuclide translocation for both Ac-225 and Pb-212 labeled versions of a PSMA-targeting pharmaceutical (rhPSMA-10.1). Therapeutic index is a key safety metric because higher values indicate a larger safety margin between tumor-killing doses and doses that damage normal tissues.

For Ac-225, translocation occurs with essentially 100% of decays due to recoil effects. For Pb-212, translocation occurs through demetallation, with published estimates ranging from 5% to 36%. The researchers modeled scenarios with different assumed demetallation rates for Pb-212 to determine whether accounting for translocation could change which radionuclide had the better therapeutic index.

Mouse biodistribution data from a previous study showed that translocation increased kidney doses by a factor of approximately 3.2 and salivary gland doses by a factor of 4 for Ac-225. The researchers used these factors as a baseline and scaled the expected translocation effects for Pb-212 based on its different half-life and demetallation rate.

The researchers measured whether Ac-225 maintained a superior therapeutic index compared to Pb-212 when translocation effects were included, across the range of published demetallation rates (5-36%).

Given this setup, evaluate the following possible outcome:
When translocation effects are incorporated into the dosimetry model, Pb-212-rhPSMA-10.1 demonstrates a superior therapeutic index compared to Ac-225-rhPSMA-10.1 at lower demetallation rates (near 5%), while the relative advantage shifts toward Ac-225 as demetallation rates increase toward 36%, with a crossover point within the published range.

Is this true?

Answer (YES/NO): NO